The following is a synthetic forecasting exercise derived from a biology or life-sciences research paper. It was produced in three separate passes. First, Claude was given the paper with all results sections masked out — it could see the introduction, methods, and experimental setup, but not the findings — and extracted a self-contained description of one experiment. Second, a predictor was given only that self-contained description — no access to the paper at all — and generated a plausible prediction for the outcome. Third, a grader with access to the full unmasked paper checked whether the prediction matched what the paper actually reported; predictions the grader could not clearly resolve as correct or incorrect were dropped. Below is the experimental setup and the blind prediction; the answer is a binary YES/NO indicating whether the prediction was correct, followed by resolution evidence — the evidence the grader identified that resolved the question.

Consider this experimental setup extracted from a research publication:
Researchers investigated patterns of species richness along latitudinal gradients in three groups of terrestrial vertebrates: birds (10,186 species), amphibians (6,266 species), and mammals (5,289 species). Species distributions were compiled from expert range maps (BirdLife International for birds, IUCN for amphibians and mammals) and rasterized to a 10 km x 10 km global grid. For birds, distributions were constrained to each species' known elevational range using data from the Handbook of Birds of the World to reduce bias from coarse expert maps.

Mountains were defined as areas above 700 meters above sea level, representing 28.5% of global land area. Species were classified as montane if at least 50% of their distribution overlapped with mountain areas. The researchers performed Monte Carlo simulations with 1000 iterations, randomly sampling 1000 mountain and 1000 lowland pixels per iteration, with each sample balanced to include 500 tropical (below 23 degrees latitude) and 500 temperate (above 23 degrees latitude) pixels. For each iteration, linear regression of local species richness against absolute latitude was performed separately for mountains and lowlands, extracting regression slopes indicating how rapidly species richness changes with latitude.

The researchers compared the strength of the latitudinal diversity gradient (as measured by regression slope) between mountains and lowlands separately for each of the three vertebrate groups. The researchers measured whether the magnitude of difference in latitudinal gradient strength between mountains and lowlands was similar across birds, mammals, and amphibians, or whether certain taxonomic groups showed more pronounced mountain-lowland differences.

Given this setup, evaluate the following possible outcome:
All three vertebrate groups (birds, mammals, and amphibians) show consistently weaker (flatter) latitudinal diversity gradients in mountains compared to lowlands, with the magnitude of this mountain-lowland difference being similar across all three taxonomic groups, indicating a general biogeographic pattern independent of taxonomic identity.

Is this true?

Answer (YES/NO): NO